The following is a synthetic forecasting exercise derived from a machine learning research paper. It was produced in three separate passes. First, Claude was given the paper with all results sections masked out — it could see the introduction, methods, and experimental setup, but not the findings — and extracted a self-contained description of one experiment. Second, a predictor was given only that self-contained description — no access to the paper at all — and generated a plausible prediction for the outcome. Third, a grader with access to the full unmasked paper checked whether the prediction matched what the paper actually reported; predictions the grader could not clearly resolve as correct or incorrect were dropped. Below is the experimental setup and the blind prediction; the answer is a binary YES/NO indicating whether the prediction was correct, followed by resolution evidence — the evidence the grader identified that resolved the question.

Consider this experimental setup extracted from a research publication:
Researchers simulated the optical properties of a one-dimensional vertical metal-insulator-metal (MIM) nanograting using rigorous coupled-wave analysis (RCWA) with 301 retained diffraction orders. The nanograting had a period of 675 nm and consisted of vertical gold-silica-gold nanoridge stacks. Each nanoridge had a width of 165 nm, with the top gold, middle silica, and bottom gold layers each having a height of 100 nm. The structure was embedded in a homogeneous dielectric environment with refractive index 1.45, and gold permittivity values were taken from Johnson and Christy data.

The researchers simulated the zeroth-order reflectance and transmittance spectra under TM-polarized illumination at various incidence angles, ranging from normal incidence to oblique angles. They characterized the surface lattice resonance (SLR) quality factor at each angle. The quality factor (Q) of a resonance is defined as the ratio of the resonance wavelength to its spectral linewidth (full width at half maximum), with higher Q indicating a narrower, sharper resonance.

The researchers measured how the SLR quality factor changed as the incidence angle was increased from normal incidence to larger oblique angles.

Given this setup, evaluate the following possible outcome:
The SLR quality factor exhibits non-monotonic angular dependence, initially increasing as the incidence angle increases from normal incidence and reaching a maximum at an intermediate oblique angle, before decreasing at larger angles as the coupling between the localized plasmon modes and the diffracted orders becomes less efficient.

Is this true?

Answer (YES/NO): NO